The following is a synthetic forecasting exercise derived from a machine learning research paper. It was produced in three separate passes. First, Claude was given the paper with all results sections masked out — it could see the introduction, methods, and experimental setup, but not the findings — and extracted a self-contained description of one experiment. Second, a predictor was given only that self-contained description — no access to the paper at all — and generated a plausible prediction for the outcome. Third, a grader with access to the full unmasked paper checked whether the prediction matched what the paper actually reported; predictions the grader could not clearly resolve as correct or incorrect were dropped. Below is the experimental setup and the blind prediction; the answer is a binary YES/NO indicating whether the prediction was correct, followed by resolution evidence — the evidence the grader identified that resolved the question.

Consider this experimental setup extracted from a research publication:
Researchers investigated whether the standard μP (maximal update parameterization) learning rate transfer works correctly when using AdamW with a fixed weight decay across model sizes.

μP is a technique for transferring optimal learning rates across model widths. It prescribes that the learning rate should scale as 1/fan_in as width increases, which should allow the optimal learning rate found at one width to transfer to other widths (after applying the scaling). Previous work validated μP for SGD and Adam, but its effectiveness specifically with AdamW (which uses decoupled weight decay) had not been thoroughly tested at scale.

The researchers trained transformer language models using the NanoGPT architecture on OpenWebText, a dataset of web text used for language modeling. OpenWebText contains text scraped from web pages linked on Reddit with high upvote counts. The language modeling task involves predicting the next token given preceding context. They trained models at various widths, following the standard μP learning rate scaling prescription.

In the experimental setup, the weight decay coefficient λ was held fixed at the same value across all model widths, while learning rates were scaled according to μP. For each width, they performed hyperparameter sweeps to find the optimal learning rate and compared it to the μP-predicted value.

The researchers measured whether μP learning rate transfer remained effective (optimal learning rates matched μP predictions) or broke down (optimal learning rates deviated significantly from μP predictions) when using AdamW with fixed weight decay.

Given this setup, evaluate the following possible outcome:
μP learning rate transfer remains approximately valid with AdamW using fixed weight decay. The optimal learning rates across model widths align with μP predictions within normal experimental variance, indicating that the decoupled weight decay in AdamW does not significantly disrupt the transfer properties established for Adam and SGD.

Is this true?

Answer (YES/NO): NO